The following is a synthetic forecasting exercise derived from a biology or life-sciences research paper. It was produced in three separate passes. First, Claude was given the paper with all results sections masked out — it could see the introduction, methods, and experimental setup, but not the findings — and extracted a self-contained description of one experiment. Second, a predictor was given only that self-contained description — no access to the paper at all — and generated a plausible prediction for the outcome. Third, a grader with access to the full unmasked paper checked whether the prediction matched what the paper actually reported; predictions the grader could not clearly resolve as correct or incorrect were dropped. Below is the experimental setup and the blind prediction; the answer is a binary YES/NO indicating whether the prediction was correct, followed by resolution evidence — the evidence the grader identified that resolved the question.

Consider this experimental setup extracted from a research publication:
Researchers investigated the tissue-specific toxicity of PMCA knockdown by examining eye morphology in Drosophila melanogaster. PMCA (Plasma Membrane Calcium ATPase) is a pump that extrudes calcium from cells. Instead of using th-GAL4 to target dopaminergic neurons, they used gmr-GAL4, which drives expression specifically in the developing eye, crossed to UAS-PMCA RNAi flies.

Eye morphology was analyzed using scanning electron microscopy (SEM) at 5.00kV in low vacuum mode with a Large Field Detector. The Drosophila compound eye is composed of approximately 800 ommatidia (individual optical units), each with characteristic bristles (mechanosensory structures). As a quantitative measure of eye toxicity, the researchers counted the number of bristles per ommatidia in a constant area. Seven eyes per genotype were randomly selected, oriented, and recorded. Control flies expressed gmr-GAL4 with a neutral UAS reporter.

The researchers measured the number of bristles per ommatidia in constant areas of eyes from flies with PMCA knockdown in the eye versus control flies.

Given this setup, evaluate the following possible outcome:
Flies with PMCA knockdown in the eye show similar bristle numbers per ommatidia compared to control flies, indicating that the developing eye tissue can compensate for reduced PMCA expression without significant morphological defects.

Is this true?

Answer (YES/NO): NO